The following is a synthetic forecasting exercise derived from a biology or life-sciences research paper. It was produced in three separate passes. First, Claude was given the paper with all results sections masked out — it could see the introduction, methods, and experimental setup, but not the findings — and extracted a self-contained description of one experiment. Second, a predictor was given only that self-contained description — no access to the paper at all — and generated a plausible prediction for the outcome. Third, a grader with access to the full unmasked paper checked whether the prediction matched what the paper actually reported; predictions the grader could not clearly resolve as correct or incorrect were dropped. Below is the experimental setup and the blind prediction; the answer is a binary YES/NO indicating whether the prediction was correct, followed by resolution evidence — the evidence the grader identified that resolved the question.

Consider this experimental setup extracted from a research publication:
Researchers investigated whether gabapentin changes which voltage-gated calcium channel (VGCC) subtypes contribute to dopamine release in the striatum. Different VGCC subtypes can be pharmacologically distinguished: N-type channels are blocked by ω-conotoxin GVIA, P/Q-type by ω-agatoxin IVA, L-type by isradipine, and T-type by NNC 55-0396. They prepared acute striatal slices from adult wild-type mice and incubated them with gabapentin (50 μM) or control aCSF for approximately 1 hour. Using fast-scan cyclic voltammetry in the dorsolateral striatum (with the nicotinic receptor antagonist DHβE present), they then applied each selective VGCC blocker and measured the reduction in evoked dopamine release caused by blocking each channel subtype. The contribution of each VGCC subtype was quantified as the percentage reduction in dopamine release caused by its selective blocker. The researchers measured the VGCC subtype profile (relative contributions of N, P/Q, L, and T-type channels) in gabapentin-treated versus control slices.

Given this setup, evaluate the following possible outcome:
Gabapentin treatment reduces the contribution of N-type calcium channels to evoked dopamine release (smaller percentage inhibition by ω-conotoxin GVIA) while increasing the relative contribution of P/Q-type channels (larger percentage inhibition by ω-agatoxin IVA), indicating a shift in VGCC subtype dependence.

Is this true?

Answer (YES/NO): NO